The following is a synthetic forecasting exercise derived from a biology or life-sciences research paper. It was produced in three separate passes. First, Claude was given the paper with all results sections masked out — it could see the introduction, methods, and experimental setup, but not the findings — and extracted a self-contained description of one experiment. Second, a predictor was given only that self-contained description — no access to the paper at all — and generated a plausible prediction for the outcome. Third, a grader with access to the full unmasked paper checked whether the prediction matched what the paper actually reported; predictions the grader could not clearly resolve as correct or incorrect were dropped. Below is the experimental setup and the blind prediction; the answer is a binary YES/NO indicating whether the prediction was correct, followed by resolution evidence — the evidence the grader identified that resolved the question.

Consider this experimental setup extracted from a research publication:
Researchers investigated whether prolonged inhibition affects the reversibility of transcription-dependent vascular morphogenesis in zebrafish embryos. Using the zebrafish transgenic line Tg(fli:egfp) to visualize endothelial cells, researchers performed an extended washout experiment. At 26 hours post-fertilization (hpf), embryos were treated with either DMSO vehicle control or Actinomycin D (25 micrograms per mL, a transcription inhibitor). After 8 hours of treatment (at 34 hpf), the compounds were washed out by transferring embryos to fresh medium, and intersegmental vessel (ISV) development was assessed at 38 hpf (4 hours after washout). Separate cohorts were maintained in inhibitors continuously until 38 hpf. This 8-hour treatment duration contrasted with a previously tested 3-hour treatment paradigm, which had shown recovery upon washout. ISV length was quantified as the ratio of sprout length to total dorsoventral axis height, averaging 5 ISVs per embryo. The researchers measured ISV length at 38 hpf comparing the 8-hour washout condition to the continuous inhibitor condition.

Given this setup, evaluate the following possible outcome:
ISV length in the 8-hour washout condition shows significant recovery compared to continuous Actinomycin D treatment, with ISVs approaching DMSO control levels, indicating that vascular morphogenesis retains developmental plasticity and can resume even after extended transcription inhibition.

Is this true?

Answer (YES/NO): NO